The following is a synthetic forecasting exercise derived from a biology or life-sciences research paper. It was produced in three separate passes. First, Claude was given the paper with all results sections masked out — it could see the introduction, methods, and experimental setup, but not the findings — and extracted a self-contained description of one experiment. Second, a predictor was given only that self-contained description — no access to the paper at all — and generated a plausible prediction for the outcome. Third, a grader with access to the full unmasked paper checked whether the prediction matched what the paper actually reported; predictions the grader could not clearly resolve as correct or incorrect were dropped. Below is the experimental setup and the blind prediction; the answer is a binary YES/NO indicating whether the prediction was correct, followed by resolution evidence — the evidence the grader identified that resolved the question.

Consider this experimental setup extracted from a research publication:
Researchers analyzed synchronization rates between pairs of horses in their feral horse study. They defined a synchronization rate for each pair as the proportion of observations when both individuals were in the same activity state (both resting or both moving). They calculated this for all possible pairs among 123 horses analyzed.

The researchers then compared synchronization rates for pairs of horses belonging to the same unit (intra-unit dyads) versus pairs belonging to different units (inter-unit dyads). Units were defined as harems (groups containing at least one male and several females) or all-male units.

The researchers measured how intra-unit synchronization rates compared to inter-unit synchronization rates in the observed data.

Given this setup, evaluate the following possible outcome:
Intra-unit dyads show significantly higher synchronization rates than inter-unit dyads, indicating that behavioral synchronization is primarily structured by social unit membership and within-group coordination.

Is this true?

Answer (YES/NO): YES